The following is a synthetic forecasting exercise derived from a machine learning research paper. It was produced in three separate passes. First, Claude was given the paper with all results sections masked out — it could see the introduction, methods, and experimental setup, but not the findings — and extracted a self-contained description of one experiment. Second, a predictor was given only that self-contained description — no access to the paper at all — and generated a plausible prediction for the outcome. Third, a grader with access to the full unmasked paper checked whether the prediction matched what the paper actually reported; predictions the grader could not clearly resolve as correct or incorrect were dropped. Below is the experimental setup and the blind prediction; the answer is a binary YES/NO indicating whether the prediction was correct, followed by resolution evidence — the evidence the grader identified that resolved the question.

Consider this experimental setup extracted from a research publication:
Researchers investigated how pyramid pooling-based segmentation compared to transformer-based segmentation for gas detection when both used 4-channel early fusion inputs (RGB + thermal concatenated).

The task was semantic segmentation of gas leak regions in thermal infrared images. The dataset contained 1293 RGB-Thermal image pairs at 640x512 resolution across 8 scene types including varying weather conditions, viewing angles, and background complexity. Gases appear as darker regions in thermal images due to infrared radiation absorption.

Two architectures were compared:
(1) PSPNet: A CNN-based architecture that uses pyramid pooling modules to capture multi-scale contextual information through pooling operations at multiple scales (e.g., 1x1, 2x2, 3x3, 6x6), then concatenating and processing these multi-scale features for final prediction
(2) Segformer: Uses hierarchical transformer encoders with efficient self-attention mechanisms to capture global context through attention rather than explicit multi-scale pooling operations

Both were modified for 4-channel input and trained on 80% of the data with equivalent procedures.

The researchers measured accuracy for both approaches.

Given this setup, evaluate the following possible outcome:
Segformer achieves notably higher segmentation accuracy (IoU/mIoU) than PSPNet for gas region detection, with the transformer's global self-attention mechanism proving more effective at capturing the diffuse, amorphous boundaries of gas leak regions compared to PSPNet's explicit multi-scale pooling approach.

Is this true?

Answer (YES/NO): NO